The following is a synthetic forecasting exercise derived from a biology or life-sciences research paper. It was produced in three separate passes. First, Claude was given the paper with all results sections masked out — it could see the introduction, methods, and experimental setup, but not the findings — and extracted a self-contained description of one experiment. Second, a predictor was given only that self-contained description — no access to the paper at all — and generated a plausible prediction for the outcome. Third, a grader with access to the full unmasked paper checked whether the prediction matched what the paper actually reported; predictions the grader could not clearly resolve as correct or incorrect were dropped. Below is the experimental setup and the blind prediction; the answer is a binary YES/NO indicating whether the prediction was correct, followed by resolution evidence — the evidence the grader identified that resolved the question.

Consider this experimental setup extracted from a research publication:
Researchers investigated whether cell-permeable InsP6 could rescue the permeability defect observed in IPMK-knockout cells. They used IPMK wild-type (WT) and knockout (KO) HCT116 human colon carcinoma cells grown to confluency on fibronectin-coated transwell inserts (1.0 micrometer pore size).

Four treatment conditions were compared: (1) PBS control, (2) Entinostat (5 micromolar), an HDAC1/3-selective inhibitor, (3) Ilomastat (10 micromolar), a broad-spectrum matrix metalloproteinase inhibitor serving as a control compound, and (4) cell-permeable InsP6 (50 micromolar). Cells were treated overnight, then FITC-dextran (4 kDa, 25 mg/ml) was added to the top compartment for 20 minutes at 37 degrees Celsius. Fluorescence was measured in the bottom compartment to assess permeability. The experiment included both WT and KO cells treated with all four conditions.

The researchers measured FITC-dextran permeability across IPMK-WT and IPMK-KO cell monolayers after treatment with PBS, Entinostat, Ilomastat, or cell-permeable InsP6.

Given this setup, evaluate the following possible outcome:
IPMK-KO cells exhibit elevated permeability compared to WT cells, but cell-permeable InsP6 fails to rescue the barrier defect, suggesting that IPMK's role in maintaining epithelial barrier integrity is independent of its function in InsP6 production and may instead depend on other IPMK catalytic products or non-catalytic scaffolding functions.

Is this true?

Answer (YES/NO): NO